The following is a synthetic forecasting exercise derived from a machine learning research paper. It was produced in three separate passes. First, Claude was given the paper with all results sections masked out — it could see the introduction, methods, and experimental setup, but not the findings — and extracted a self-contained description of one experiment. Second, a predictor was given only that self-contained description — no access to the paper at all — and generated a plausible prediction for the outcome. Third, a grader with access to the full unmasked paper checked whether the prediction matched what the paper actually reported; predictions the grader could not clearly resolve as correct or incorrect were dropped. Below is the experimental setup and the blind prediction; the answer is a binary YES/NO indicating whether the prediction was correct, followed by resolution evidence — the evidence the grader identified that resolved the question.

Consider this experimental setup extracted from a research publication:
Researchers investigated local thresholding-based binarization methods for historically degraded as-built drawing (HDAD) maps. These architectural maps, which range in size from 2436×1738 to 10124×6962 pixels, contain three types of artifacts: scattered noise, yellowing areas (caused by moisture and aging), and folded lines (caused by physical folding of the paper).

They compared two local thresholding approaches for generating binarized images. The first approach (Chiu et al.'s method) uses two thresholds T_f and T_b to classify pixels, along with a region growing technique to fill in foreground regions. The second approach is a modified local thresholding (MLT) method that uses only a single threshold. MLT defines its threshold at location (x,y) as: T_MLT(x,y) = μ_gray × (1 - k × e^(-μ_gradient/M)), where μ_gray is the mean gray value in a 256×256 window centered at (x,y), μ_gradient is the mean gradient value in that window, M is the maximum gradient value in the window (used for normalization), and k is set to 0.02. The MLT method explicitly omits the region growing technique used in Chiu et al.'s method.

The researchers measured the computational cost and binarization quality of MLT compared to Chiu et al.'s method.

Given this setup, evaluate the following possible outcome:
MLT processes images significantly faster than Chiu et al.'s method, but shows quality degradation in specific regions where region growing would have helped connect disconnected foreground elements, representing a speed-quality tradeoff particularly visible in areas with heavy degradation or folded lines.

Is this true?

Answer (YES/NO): NO